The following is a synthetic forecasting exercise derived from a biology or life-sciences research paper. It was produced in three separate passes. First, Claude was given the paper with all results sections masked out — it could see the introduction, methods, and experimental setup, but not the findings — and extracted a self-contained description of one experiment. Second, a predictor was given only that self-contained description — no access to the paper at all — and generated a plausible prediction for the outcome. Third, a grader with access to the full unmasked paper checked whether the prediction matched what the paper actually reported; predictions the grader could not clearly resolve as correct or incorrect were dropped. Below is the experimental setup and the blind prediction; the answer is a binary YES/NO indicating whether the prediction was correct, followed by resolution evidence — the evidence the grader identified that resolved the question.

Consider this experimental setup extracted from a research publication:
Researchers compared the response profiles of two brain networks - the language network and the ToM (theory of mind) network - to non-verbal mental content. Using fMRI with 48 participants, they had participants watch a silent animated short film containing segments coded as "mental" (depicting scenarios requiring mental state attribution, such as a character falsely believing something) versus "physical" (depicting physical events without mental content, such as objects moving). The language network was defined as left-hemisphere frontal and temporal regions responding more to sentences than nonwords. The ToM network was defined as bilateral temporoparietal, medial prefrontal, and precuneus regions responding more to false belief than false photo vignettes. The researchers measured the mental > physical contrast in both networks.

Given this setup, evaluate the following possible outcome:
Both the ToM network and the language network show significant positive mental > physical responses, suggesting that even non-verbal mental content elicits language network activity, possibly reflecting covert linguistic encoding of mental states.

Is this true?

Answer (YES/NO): NO